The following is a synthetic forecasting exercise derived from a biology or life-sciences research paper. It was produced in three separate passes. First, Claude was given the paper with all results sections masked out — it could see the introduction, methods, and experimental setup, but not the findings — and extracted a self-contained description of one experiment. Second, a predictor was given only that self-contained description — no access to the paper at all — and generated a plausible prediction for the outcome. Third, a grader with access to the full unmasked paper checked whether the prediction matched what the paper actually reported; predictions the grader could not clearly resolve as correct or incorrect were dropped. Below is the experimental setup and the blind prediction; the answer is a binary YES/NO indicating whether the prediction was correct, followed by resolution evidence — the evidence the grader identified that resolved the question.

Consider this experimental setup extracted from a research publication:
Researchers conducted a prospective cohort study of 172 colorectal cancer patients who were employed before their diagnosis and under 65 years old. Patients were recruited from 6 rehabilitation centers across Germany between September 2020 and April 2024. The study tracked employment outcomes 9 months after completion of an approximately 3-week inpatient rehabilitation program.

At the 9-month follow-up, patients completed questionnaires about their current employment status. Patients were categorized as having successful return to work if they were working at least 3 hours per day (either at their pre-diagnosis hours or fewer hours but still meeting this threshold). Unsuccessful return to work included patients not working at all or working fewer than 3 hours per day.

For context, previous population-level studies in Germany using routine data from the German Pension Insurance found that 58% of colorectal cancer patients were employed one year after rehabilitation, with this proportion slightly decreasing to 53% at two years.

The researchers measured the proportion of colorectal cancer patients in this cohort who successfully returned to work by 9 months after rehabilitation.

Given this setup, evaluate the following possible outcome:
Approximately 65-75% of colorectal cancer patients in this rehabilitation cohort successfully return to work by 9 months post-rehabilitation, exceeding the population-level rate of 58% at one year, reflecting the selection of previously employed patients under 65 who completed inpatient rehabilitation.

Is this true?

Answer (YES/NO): YES